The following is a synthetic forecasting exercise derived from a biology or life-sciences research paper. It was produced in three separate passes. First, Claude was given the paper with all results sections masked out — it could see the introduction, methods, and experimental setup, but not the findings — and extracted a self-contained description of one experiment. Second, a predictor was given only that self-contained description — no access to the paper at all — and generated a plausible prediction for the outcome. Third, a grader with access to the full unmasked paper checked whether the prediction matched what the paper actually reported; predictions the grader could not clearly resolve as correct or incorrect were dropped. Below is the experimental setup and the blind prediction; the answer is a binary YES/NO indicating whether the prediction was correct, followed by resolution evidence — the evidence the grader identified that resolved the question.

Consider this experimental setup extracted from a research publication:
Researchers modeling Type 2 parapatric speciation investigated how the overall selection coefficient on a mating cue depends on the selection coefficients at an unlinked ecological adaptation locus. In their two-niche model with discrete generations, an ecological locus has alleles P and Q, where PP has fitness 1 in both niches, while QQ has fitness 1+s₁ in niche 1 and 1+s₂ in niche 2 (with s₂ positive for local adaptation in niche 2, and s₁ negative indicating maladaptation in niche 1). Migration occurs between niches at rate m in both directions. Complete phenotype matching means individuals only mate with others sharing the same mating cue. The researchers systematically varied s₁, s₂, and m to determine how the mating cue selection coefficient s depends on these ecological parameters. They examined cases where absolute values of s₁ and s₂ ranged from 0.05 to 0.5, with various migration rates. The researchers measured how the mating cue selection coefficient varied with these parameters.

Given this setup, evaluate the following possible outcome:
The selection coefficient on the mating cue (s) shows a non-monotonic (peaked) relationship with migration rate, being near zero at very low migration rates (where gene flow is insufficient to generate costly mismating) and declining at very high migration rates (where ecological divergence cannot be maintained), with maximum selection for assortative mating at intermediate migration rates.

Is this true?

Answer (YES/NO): YES